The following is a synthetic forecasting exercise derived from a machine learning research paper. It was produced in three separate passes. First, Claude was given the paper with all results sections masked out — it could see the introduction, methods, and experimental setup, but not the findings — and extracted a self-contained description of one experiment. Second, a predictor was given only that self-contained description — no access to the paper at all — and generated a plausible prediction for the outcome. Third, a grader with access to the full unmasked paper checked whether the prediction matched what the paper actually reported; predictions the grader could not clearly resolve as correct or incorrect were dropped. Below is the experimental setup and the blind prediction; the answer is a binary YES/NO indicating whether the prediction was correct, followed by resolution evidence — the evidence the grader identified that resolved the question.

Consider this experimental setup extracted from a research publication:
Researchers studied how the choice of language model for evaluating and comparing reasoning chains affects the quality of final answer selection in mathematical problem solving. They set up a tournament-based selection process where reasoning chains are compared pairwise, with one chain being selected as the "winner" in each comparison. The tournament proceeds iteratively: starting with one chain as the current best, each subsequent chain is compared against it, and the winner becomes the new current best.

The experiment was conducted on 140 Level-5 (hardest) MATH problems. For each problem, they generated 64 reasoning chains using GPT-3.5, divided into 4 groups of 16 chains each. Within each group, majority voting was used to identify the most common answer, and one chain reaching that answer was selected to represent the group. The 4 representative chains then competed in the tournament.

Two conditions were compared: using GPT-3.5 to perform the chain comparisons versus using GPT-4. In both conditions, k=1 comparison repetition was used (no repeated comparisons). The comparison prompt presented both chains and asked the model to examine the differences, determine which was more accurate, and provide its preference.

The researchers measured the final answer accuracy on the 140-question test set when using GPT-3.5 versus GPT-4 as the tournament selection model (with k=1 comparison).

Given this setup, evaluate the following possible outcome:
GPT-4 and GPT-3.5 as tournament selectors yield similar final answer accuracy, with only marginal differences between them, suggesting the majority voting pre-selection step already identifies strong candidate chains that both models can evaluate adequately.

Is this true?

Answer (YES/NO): NO